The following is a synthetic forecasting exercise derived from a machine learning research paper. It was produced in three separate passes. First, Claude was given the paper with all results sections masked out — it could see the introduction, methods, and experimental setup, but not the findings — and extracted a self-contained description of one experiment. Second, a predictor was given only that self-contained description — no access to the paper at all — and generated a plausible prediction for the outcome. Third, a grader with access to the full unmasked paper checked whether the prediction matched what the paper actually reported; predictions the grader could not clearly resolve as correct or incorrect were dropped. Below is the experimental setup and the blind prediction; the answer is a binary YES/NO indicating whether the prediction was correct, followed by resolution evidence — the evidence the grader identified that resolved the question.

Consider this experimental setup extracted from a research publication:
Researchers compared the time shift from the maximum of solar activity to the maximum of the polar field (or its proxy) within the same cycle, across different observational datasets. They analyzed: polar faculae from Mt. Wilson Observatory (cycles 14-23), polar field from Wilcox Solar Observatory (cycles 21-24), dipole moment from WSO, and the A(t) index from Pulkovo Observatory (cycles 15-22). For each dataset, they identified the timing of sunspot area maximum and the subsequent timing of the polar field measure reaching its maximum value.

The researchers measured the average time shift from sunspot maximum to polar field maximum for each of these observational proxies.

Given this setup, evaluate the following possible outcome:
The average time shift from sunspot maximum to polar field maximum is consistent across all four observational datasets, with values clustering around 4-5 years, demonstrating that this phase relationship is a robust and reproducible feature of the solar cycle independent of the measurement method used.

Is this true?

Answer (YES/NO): NO